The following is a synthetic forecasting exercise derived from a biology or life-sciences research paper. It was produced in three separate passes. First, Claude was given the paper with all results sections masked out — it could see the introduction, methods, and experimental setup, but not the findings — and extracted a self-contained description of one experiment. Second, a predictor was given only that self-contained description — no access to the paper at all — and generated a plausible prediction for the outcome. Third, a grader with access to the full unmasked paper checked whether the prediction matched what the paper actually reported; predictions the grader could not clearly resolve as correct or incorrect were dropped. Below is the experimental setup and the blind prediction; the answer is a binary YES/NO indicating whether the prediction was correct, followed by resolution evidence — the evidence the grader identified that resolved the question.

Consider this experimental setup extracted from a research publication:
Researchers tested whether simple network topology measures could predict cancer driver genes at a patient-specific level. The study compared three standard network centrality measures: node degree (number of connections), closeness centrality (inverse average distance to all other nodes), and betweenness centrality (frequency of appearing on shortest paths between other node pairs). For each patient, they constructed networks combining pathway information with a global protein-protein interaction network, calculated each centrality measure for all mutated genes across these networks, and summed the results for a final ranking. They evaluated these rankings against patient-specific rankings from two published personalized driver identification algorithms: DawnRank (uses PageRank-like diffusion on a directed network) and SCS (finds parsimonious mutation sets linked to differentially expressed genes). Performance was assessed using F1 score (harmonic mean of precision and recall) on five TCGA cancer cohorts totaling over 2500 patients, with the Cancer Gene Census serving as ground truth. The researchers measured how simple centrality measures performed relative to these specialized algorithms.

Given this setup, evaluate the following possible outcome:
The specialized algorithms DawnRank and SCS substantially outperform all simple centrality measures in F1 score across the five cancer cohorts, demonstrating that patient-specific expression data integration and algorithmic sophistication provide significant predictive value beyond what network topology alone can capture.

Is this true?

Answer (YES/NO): NO